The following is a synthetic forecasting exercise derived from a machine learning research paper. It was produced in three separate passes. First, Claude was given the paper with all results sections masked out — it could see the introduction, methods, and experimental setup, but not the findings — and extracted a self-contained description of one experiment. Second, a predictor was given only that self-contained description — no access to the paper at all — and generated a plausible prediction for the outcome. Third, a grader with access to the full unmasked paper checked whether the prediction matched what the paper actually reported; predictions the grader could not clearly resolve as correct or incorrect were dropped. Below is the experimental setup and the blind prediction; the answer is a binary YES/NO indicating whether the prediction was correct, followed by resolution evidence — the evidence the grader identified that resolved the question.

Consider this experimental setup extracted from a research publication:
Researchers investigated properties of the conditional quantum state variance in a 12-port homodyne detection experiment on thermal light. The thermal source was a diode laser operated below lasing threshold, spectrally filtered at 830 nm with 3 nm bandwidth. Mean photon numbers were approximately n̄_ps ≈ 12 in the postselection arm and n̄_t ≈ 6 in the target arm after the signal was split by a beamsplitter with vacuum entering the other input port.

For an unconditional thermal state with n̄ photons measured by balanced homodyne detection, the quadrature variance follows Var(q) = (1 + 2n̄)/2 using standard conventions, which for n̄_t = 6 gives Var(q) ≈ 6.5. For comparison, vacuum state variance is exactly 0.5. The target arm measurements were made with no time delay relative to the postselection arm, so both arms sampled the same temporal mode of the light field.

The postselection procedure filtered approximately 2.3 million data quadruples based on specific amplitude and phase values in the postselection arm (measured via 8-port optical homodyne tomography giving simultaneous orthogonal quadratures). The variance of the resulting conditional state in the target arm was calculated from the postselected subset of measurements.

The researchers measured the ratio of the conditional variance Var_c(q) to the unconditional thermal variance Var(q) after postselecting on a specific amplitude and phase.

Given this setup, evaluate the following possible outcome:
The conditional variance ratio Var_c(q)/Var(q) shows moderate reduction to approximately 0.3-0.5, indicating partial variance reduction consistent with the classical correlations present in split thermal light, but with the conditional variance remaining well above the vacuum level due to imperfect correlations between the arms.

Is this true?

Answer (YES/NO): NO